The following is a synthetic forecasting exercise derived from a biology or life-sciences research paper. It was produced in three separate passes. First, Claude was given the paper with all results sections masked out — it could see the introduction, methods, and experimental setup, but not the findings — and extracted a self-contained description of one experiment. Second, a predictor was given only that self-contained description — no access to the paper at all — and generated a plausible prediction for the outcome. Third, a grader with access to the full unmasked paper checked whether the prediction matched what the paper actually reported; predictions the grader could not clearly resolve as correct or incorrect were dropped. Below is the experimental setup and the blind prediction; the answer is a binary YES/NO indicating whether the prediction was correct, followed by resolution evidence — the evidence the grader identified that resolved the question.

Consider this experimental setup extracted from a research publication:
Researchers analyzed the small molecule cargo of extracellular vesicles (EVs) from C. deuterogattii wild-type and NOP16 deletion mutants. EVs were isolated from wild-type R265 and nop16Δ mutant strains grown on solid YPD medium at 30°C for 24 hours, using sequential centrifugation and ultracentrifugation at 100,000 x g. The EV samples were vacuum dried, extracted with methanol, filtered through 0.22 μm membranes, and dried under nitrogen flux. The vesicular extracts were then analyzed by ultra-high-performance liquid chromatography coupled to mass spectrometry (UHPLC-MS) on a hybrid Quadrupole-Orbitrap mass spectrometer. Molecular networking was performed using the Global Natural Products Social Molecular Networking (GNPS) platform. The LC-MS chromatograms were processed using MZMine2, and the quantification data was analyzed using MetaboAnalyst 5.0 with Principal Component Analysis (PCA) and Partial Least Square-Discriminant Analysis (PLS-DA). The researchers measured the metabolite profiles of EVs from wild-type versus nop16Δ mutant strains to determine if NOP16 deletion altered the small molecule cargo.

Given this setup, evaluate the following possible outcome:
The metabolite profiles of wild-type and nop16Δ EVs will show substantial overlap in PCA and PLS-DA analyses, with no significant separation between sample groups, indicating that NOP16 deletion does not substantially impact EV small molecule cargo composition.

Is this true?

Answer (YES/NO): NO